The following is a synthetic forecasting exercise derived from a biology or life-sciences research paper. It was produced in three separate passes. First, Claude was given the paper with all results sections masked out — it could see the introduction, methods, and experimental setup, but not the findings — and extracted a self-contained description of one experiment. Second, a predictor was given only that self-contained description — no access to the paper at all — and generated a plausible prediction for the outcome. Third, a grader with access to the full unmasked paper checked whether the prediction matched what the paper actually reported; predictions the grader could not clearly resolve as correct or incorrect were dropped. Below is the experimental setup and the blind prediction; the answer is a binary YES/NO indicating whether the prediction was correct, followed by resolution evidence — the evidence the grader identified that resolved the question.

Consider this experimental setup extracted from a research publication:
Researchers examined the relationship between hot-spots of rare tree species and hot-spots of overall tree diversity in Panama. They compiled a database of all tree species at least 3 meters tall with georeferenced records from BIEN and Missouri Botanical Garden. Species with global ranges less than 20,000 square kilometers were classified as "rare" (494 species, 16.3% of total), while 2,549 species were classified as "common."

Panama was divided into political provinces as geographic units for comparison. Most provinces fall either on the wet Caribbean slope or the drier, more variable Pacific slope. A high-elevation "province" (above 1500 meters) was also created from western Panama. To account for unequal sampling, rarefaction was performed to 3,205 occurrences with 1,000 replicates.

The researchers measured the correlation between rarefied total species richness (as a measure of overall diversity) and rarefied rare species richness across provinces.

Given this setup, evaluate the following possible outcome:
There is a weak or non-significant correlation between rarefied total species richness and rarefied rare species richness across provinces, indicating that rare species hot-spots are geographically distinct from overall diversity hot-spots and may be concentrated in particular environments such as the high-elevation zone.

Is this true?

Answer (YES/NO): YES